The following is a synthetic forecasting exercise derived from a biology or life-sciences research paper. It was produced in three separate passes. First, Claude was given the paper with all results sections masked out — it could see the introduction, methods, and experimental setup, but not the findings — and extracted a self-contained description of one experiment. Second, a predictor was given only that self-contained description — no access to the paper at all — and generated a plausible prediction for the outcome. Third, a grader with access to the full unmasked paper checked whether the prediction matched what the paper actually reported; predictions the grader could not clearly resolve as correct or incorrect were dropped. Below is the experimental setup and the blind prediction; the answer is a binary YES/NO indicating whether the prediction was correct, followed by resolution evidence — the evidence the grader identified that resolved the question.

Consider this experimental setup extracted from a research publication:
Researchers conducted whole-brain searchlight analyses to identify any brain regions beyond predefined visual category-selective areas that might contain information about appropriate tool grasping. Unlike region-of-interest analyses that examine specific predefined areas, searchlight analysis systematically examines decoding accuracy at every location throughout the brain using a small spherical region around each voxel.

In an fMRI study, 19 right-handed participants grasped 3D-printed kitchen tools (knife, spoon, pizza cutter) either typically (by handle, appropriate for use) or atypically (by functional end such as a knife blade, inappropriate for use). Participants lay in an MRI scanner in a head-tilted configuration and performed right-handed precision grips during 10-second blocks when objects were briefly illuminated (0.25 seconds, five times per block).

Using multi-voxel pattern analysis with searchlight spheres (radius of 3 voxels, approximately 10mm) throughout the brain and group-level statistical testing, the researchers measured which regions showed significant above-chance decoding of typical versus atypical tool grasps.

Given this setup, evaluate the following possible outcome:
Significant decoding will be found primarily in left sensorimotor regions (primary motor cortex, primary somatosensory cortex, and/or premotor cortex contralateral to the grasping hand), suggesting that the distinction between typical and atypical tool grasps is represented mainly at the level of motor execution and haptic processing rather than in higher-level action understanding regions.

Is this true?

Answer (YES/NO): NO